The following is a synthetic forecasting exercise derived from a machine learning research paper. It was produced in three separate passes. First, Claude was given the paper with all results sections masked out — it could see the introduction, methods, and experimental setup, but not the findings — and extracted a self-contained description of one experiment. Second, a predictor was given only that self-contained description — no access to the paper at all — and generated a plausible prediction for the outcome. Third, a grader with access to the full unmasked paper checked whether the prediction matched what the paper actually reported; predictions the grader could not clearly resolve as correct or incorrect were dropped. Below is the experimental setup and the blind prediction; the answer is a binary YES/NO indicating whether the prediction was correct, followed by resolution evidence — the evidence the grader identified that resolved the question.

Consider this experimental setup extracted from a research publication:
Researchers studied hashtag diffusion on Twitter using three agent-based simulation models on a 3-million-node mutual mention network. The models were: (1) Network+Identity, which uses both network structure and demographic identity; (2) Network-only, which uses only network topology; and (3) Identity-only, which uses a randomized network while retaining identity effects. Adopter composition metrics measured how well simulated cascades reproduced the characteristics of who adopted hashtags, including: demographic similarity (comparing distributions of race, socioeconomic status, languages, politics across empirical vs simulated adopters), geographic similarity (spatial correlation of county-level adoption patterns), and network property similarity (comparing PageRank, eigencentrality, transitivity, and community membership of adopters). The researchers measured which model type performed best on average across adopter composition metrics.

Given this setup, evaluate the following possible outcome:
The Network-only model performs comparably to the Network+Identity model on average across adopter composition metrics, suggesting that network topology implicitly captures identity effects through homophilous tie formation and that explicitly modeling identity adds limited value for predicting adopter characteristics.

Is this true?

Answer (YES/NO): NO